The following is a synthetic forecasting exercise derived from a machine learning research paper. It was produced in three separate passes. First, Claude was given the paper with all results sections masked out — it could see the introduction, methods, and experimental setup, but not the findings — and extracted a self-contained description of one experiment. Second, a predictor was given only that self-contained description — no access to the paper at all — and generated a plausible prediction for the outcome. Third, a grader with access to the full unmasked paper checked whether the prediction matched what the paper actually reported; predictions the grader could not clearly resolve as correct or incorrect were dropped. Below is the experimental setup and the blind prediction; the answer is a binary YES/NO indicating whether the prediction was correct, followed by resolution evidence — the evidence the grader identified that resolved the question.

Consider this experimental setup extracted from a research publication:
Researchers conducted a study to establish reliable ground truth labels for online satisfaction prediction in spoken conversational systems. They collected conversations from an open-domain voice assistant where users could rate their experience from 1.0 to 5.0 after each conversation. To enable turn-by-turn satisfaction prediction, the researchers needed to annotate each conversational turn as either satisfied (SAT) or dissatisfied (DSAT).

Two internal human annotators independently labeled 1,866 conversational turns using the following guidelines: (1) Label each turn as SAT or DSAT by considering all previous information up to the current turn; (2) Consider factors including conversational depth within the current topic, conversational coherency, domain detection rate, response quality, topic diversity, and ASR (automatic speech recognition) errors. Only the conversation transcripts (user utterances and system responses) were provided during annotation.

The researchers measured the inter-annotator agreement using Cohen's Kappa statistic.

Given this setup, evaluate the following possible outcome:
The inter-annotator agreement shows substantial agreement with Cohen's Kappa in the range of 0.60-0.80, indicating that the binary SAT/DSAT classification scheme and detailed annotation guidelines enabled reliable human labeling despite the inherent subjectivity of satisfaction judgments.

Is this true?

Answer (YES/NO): YES